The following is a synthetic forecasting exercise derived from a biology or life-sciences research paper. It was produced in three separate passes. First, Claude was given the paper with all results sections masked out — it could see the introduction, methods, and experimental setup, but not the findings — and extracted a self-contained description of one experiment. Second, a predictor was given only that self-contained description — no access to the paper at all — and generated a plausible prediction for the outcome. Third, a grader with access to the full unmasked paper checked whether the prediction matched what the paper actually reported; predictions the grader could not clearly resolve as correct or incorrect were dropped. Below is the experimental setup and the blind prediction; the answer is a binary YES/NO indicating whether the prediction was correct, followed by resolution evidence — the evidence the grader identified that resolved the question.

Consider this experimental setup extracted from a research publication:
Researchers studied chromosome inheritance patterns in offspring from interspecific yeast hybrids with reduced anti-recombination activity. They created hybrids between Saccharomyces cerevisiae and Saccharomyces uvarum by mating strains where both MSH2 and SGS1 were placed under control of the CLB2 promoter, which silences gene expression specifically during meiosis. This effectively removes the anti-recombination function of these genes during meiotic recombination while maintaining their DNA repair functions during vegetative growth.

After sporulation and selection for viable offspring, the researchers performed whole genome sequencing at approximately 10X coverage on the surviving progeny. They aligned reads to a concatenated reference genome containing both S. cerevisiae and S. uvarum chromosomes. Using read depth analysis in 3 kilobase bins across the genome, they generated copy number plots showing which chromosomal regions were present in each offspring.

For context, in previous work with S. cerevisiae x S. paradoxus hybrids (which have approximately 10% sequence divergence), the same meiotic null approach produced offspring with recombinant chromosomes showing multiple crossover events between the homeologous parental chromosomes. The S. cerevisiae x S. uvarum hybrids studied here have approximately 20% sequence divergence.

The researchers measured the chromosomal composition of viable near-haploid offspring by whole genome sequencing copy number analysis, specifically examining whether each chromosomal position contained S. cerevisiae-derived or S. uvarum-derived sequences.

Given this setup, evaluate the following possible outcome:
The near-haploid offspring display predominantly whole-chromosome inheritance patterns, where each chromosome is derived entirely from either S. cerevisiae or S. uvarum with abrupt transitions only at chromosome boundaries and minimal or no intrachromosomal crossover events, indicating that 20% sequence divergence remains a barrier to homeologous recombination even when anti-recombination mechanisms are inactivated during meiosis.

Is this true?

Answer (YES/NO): YES